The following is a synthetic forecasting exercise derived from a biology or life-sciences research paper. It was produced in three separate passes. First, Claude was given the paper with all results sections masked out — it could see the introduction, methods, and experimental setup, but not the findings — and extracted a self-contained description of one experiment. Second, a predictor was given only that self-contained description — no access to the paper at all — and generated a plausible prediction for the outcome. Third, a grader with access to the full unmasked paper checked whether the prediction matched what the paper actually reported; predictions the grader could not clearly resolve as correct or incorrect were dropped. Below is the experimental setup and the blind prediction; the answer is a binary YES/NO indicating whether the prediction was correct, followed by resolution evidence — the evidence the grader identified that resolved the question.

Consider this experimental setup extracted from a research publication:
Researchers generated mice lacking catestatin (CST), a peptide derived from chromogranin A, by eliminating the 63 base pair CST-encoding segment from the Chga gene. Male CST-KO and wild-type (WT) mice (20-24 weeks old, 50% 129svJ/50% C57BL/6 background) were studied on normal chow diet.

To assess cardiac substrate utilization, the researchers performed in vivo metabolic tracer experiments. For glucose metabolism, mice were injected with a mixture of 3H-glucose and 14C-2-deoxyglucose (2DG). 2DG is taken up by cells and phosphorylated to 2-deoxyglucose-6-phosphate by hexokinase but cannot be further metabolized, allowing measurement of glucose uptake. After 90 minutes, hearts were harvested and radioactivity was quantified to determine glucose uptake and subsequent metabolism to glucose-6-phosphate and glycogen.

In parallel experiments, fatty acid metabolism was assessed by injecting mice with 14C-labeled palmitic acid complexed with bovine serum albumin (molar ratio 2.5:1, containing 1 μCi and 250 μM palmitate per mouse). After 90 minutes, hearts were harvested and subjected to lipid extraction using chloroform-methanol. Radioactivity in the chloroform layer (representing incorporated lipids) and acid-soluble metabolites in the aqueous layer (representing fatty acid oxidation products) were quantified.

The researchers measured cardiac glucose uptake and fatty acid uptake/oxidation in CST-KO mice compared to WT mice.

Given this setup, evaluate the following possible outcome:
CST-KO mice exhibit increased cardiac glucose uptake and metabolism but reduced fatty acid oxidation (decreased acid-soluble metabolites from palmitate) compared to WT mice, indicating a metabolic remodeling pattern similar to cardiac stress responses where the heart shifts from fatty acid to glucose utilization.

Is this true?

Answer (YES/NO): NO